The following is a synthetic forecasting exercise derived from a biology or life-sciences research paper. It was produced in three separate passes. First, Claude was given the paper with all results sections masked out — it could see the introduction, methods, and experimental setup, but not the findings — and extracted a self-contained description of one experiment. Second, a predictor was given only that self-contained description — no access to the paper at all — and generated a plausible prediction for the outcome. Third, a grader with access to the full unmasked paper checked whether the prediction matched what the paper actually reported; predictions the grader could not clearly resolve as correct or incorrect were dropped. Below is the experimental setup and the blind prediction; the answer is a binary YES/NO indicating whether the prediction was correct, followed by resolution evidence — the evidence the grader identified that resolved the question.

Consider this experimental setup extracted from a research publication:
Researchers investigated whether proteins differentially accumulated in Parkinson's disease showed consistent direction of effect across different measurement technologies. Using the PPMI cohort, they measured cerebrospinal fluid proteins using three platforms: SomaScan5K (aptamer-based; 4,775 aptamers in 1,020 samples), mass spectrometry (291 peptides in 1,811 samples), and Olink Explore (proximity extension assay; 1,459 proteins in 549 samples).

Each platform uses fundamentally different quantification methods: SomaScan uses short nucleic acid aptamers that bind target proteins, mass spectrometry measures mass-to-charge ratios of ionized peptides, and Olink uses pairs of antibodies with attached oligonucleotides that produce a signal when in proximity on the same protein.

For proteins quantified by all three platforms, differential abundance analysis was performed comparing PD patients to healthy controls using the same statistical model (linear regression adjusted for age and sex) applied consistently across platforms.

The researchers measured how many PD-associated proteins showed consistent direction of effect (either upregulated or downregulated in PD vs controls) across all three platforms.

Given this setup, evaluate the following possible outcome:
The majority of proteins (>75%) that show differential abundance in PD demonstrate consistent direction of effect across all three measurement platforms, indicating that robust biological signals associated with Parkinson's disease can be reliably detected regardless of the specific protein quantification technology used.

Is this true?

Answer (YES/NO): NO